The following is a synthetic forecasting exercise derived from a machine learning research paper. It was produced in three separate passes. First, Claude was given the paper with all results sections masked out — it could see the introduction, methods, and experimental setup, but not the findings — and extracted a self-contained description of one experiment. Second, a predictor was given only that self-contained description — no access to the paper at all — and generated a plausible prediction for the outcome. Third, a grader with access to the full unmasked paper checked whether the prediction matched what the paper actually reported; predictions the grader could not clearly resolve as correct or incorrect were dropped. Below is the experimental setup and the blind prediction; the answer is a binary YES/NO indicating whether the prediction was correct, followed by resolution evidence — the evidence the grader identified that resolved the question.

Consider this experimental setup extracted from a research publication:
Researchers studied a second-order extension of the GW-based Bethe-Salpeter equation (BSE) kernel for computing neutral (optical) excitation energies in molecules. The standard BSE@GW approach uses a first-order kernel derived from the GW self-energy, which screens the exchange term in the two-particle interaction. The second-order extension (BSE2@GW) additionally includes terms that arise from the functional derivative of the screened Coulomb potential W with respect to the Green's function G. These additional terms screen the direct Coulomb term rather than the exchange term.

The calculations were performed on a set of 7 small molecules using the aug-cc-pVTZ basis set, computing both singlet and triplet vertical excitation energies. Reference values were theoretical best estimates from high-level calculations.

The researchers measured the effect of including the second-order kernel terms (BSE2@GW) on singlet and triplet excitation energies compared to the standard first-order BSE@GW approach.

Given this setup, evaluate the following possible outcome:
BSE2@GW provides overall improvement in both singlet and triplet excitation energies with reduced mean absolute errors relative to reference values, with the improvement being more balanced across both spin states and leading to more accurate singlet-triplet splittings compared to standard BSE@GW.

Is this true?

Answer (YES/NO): NO